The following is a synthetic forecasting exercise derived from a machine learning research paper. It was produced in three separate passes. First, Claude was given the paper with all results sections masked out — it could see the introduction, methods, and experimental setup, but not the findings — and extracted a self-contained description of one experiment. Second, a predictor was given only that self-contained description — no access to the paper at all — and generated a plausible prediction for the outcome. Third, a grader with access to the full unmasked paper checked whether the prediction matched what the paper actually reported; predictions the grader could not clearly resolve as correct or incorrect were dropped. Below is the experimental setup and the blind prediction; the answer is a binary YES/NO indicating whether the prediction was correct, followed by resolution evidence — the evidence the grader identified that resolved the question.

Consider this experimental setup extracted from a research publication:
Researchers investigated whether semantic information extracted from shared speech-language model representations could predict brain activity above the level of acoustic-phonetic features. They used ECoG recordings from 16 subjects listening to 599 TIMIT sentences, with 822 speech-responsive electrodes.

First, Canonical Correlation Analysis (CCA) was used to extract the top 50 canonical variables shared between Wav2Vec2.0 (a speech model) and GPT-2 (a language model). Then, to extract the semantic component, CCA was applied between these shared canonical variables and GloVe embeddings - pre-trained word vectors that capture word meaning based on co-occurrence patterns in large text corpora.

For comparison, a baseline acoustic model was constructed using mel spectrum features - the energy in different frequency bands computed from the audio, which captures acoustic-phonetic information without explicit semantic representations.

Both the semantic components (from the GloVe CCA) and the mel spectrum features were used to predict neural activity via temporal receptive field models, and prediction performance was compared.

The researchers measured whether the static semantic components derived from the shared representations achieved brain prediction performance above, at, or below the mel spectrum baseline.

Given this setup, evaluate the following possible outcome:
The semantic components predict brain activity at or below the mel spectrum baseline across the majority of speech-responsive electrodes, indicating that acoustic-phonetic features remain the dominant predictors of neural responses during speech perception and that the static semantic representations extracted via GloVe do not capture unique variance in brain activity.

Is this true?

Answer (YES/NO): NO